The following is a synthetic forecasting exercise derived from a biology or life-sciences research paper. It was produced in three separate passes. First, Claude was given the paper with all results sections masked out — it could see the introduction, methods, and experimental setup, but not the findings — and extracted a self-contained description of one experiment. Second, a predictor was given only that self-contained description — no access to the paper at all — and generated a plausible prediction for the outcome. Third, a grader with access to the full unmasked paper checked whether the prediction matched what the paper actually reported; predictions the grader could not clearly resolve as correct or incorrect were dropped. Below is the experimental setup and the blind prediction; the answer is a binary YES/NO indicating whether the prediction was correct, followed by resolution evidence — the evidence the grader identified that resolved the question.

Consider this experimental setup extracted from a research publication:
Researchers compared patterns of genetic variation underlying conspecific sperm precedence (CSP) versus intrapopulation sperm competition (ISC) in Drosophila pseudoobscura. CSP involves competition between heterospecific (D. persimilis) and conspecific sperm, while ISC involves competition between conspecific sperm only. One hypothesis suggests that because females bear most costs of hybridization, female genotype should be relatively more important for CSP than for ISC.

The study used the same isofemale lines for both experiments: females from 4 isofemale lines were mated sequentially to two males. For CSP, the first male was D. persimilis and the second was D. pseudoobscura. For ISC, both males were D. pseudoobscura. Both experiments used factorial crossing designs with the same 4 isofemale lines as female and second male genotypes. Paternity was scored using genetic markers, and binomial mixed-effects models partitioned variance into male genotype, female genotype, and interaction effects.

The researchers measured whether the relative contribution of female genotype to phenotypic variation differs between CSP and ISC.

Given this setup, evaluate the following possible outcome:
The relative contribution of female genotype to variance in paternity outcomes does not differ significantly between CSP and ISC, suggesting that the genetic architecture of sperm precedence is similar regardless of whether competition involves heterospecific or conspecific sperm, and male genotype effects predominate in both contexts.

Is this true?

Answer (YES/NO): NO